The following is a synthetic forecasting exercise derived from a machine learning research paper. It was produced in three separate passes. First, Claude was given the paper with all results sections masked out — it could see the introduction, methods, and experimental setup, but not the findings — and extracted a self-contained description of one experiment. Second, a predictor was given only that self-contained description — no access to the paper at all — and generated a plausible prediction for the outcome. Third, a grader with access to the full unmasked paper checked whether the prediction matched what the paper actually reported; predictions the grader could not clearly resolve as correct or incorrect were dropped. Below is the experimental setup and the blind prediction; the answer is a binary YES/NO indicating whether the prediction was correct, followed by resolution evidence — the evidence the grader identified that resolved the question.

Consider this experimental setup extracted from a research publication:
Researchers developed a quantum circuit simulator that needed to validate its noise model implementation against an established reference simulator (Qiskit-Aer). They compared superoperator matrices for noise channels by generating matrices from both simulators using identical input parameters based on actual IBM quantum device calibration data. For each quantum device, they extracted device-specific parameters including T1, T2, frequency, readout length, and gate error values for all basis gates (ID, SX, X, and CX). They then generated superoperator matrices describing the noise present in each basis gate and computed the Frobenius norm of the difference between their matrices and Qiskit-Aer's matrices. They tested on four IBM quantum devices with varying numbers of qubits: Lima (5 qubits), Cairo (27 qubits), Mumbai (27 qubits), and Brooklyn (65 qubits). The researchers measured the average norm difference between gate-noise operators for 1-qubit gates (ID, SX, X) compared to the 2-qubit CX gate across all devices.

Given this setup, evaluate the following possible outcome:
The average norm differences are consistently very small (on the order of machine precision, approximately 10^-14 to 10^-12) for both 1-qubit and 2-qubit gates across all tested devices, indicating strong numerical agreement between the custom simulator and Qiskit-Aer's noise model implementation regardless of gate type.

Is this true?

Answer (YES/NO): NO